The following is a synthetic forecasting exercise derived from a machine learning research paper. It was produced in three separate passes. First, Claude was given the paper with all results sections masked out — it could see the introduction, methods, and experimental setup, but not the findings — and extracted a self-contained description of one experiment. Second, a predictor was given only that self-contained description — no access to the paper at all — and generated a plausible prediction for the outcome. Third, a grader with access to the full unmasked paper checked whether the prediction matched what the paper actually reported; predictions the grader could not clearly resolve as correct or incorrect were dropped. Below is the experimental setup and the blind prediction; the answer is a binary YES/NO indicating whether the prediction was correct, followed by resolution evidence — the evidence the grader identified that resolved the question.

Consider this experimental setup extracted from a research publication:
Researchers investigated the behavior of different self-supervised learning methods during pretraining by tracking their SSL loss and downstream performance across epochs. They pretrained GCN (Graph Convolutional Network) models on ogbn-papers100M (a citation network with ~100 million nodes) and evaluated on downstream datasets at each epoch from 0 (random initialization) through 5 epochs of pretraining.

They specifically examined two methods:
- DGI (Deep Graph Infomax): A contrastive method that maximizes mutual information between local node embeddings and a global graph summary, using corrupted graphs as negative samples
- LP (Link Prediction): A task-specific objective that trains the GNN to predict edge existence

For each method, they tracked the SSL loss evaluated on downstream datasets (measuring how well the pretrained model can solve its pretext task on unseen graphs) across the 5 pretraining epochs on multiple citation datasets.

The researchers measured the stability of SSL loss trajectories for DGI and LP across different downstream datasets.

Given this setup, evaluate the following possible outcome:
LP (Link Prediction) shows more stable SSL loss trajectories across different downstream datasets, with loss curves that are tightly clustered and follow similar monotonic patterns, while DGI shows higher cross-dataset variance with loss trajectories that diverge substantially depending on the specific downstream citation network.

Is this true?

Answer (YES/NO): NO